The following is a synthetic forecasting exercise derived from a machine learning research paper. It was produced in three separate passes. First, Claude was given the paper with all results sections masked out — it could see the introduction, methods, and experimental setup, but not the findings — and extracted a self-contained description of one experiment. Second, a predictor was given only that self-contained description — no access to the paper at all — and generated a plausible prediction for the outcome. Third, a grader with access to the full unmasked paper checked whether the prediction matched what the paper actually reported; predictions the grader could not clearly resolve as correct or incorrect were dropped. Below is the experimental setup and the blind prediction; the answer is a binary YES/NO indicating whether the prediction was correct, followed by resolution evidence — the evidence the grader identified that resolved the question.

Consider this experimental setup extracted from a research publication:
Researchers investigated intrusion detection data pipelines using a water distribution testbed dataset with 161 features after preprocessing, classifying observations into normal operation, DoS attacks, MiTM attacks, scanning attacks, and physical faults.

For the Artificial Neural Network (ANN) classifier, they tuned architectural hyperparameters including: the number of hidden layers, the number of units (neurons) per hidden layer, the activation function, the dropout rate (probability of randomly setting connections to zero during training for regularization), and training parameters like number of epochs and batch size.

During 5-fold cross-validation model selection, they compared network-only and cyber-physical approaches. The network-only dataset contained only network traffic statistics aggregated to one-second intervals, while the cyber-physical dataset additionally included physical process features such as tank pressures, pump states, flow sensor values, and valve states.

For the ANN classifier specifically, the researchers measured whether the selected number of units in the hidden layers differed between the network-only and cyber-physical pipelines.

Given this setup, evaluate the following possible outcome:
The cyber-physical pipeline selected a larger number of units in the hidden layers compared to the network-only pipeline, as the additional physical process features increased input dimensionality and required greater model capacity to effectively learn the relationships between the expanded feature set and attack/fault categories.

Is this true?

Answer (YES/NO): YES